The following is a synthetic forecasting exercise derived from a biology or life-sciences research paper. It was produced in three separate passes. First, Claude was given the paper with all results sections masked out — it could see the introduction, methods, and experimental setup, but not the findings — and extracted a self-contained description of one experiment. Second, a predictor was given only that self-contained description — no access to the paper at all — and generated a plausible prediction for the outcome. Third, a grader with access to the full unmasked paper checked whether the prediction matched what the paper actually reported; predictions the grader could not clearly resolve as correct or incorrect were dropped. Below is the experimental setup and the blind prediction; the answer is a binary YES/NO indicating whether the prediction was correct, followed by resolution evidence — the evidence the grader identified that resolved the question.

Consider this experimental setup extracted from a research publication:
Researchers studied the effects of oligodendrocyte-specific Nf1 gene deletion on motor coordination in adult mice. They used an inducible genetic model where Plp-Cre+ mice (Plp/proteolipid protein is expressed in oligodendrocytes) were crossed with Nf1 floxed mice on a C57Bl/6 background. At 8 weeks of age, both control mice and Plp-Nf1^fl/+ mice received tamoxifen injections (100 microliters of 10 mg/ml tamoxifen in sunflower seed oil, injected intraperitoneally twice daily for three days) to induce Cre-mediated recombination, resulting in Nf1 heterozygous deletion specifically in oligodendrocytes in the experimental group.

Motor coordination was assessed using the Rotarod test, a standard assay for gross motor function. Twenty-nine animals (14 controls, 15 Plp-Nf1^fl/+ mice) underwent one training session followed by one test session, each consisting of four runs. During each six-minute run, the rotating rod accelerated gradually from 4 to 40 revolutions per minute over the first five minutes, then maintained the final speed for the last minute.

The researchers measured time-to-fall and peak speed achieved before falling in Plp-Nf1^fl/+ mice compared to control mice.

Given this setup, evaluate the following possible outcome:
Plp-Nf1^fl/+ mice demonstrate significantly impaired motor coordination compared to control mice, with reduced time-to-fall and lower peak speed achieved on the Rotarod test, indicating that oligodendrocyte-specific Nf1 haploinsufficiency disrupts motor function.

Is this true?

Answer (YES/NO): NO